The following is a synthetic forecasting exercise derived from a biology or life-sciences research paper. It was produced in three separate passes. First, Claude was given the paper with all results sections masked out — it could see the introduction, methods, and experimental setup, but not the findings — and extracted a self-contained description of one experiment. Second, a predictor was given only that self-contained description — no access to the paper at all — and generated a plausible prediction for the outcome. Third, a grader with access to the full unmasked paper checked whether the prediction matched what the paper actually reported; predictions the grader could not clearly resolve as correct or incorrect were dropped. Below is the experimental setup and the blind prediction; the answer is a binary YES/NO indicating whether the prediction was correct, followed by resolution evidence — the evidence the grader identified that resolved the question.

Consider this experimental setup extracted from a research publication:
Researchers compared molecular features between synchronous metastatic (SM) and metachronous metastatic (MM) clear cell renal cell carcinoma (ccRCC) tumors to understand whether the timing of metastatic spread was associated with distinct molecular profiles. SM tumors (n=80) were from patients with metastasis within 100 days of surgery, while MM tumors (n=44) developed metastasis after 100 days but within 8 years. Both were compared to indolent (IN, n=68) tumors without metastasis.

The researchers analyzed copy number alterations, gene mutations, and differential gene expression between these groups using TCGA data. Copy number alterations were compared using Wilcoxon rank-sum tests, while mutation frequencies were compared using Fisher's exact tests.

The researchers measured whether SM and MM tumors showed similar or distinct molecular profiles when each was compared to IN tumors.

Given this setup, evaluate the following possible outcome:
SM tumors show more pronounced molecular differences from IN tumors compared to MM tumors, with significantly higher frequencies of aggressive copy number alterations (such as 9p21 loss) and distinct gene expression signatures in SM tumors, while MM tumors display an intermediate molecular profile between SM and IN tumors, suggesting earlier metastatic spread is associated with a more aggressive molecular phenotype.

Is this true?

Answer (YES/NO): NO